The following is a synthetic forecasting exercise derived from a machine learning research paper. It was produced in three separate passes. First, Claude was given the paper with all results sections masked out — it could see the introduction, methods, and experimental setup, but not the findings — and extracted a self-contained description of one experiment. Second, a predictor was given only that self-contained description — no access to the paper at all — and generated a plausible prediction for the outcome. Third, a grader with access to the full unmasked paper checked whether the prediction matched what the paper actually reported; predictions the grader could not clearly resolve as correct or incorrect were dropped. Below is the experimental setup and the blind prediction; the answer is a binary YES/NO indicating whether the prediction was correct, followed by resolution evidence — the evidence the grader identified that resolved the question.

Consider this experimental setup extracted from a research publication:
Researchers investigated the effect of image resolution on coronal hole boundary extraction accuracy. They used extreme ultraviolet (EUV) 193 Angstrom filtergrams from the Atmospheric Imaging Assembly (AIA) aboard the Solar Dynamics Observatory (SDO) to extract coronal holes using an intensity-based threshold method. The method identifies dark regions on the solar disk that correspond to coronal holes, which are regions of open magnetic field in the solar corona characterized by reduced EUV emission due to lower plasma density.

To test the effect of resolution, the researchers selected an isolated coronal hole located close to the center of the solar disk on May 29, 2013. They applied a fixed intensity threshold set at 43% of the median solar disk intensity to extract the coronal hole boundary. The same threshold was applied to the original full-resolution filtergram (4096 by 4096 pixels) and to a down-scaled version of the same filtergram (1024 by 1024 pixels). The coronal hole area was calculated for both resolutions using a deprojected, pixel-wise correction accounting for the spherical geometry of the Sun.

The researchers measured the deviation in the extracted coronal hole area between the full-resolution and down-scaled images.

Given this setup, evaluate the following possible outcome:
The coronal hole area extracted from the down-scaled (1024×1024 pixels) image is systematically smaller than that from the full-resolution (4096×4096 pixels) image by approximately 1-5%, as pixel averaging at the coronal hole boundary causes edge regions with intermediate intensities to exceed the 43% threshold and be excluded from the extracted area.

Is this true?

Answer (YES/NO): NO